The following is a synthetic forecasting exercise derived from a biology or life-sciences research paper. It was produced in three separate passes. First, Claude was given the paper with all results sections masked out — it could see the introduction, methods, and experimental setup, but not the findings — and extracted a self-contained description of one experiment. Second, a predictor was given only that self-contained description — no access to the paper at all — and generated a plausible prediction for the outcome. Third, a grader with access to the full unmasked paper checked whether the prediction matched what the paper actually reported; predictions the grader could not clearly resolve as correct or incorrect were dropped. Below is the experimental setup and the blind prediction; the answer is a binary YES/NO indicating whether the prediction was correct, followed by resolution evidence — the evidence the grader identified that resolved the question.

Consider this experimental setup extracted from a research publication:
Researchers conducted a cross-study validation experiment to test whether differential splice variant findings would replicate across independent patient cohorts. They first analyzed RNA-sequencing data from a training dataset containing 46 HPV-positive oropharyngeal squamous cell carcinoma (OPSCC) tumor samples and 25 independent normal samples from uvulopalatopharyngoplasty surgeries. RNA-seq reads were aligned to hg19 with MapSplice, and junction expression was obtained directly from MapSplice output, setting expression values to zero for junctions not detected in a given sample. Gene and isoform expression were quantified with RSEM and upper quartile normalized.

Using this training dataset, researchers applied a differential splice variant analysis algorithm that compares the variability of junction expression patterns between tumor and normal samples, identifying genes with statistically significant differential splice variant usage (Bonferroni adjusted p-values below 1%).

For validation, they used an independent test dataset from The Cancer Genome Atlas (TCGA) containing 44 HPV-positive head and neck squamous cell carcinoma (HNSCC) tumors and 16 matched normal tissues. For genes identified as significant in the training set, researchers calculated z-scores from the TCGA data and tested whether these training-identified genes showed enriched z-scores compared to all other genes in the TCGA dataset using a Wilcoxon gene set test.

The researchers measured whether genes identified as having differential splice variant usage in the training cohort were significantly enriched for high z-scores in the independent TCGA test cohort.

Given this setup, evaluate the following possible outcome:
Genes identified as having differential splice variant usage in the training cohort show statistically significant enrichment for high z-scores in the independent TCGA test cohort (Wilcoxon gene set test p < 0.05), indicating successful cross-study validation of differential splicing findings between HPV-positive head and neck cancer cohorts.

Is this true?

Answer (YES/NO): YES